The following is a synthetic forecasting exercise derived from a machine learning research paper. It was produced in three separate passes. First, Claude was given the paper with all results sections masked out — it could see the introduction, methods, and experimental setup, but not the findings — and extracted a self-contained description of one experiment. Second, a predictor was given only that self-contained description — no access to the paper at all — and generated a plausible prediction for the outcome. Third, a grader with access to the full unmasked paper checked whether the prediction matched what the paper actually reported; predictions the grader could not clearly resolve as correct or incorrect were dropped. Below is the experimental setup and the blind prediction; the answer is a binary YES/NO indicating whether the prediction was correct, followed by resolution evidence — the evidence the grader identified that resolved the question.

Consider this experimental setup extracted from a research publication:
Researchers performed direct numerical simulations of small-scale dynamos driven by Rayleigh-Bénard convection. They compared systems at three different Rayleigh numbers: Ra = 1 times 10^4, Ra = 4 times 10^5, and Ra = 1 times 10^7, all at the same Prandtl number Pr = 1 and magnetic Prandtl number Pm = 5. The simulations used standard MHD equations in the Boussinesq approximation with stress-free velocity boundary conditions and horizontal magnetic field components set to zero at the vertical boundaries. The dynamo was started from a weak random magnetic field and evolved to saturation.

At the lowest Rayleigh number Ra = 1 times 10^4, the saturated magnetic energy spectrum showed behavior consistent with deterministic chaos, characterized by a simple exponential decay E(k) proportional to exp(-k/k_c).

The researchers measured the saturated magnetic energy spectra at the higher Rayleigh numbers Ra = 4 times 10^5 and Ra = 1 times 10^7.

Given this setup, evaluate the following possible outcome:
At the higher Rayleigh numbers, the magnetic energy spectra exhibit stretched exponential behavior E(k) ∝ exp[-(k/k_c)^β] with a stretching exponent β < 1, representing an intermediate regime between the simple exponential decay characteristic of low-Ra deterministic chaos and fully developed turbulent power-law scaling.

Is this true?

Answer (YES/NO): NO